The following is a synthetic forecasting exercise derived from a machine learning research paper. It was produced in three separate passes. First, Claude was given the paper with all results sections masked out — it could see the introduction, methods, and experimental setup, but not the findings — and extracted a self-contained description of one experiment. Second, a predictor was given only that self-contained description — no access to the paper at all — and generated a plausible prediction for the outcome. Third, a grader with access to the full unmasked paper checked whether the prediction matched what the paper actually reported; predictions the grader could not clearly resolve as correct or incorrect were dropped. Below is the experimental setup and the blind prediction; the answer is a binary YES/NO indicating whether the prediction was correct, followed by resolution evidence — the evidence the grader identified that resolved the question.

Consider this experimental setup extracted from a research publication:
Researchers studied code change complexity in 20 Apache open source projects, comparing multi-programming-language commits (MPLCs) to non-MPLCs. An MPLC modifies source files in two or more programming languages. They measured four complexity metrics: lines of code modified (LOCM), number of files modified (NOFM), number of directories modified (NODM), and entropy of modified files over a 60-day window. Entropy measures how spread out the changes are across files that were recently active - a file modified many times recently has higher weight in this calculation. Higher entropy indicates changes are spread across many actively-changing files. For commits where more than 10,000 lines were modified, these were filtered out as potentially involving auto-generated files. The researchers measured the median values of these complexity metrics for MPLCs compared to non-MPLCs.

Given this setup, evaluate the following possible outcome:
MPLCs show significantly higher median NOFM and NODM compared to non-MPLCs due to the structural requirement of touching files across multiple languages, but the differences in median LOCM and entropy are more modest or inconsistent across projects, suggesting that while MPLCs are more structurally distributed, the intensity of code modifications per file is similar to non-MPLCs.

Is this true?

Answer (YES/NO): NO